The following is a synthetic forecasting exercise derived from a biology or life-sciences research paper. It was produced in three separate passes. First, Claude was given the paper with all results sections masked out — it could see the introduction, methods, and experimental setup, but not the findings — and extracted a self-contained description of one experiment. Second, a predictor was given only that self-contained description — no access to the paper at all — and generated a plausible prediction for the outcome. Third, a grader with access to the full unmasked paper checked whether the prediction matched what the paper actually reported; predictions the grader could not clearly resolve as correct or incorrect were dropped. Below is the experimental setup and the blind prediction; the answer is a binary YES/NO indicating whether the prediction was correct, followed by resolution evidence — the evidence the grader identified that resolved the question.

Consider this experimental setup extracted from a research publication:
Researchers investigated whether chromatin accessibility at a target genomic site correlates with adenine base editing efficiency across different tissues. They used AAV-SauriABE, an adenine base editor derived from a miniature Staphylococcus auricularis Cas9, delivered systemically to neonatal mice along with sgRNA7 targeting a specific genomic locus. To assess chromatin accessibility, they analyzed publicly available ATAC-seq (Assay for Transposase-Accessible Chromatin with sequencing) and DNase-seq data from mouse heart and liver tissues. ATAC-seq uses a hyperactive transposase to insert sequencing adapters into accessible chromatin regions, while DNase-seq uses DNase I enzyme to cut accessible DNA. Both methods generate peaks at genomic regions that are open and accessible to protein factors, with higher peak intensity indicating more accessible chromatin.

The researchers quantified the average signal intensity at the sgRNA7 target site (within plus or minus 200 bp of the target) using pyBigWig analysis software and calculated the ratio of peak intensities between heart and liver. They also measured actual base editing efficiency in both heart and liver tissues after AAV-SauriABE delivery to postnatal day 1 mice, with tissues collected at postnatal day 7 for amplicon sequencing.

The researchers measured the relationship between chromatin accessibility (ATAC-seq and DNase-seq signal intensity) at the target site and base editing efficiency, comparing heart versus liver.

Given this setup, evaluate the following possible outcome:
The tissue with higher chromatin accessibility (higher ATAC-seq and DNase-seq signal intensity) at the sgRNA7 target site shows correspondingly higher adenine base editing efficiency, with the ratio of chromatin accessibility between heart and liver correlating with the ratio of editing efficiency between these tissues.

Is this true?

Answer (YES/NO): YES